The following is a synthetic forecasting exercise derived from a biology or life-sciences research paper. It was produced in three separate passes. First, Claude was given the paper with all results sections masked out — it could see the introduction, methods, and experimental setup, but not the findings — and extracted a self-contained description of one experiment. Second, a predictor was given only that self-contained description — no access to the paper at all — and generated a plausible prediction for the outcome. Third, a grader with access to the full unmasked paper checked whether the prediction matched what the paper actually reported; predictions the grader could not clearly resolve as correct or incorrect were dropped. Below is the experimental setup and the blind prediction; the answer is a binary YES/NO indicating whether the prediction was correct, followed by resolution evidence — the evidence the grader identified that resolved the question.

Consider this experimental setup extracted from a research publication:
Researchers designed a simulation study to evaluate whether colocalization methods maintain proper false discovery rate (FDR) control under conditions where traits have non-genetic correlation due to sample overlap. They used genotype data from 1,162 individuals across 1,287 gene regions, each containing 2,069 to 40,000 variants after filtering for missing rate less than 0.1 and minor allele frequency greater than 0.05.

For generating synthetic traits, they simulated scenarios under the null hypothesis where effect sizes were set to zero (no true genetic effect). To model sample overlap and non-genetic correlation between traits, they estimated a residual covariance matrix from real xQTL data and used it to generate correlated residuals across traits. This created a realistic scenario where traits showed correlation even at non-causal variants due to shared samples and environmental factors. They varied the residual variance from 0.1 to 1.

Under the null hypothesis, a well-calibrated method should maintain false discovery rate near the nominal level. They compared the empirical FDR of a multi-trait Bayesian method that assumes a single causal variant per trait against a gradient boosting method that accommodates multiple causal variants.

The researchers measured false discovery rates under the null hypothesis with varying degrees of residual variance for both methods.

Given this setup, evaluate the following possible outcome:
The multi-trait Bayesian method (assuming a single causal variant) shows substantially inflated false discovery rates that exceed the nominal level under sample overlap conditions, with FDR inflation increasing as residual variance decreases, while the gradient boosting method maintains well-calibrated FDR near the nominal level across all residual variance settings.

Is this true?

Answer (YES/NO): NO